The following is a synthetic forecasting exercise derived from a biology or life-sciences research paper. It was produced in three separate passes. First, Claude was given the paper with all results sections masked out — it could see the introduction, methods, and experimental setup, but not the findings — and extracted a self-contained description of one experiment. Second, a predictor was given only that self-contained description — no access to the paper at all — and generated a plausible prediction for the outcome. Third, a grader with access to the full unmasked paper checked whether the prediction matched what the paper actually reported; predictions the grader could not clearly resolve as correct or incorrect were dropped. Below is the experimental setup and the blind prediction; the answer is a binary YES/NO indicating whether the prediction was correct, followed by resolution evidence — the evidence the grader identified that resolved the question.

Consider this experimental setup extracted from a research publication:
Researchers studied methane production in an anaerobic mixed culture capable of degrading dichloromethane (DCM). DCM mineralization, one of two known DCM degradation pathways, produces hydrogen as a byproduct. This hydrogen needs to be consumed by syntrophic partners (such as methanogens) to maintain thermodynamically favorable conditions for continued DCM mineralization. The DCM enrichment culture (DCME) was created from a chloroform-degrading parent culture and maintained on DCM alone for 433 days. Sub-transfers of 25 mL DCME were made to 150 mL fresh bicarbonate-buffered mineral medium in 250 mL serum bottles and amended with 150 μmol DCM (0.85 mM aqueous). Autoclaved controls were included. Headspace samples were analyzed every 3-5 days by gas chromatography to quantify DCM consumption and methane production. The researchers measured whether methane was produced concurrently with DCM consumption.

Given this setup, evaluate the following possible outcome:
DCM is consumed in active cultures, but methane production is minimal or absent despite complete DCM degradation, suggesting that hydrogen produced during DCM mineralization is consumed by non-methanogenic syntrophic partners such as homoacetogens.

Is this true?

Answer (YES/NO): NO